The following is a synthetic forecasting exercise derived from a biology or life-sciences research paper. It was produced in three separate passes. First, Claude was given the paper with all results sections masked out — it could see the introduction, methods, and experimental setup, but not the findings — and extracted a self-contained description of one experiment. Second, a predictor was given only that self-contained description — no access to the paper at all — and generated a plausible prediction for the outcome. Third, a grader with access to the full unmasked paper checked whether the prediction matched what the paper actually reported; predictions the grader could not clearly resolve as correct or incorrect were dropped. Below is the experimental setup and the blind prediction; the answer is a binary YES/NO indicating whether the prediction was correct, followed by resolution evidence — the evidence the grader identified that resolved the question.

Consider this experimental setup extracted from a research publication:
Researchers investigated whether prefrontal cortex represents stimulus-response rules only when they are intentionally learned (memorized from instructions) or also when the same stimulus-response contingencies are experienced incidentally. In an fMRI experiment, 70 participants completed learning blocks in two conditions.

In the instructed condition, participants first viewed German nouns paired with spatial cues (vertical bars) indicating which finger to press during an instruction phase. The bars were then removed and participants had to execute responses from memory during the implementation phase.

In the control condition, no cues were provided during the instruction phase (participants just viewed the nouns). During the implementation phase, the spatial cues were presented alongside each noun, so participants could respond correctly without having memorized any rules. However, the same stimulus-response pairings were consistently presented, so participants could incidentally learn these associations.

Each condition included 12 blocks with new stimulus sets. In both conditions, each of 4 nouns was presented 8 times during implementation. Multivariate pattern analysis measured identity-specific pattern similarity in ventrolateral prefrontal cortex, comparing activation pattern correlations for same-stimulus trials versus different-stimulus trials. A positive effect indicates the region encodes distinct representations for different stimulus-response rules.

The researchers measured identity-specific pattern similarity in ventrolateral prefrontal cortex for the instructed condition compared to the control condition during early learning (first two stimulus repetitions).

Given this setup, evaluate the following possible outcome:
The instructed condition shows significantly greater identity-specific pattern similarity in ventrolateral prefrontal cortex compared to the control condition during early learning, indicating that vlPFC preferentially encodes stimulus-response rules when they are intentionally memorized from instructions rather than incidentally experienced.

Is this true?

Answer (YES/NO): YES